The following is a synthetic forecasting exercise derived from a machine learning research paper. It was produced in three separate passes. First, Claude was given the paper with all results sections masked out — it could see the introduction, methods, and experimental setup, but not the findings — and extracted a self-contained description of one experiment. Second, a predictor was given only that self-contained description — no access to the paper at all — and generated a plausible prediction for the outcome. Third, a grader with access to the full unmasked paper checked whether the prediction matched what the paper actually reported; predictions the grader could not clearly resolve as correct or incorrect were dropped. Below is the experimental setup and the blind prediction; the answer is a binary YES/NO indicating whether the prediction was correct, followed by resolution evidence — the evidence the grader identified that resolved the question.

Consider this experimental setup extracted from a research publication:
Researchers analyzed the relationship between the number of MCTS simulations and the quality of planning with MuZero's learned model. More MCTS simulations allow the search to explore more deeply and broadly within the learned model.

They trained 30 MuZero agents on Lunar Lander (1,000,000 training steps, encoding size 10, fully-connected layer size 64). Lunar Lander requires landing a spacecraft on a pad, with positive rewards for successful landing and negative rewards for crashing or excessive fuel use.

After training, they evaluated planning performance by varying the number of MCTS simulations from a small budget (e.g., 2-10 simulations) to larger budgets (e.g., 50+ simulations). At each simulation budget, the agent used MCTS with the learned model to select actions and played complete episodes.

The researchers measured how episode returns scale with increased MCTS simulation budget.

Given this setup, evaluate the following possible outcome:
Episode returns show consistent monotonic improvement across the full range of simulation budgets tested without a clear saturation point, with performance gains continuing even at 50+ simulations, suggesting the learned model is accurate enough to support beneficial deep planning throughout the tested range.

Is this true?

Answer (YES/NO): NO